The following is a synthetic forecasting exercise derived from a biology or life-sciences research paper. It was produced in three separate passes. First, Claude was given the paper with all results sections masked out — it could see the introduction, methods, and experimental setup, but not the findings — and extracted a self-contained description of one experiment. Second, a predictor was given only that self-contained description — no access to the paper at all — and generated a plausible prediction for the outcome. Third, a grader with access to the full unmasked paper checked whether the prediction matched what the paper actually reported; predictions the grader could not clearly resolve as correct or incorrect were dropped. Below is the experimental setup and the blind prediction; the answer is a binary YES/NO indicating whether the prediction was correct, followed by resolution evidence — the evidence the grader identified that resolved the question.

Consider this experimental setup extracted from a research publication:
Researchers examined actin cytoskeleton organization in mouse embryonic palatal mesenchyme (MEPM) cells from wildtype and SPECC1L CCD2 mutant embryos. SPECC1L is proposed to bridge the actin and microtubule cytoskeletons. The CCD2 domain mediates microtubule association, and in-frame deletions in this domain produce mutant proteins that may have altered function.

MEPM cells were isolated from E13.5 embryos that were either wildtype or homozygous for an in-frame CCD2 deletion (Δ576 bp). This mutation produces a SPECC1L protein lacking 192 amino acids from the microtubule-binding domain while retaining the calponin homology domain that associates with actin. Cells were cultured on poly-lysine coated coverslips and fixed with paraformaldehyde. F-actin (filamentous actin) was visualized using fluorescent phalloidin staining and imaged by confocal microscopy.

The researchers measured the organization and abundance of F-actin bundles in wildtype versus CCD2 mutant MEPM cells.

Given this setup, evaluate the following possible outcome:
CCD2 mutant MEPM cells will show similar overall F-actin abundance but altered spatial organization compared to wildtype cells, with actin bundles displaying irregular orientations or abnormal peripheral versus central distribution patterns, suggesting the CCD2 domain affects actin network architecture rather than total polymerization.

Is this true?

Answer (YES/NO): NO